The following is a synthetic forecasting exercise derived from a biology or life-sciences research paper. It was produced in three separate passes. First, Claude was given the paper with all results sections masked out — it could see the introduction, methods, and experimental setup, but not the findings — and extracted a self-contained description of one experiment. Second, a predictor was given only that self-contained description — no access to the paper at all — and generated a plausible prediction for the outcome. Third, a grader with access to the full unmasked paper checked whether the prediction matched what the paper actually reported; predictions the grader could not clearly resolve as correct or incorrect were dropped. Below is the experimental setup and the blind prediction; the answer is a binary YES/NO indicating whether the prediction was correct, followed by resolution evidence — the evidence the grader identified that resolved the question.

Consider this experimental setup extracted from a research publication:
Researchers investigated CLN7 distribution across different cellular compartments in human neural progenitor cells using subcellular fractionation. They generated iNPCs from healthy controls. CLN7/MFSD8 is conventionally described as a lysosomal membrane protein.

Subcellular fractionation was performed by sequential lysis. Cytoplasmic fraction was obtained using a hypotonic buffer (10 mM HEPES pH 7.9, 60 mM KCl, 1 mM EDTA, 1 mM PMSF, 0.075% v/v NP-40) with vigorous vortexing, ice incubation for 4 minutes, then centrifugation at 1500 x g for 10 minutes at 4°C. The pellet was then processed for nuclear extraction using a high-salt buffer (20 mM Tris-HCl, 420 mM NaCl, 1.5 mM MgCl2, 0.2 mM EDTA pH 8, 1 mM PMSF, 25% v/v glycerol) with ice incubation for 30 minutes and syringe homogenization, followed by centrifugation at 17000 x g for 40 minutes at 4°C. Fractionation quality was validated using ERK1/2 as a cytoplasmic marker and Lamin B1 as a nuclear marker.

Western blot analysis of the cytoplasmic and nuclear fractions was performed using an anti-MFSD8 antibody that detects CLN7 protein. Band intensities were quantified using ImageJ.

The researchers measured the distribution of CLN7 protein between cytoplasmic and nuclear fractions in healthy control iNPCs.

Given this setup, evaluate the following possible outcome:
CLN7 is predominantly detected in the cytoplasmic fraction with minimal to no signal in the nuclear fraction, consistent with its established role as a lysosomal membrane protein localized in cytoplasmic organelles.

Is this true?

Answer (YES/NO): NO